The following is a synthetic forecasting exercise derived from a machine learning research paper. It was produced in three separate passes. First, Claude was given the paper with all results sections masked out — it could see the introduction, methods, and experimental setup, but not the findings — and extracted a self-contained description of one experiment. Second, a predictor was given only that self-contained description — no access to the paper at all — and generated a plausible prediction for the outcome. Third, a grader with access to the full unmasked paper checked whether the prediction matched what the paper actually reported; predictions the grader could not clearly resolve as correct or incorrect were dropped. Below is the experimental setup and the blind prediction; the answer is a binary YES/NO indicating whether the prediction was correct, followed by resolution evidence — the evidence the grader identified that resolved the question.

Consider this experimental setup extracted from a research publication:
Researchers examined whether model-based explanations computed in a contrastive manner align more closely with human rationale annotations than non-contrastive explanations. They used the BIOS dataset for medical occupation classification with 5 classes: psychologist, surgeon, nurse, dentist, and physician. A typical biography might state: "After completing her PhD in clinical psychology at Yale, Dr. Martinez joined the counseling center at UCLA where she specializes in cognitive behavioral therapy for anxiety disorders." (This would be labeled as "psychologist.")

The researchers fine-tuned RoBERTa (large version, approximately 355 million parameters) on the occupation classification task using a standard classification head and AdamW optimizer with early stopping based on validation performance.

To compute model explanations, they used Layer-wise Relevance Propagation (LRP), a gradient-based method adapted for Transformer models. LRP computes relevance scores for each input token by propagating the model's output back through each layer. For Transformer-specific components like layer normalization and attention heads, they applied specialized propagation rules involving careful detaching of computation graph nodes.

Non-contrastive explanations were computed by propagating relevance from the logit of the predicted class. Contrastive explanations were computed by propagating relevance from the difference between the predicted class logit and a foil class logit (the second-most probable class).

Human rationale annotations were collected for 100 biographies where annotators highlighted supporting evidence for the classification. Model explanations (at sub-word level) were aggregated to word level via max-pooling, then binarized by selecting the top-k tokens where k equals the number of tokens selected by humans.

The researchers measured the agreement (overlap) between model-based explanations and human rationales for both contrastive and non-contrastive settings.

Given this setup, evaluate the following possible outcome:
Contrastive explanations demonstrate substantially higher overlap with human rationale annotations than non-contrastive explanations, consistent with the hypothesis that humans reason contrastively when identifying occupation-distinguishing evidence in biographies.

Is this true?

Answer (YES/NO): NO